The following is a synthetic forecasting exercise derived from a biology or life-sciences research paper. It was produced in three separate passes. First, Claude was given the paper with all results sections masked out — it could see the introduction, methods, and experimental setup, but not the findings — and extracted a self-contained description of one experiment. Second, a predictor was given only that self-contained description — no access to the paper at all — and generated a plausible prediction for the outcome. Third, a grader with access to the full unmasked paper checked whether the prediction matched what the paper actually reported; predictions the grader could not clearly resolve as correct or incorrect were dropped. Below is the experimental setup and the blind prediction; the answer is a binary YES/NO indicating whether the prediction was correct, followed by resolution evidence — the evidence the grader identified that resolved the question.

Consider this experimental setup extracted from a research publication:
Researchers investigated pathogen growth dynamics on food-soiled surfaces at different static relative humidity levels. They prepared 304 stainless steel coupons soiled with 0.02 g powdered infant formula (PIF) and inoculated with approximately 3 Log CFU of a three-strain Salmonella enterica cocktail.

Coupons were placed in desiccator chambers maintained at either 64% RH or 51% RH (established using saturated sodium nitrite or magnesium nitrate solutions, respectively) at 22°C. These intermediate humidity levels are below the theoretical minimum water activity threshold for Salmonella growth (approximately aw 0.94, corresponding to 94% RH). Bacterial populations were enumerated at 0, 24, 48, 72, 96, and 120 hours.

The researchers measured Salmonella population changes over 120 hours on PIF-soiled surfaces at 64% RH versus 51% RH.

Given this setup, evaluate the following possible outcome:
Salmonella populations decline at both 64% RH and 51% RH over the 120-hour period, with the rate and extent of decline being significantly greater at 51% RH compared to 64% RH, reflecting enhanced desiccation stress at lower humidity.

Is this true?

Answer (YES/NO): NO